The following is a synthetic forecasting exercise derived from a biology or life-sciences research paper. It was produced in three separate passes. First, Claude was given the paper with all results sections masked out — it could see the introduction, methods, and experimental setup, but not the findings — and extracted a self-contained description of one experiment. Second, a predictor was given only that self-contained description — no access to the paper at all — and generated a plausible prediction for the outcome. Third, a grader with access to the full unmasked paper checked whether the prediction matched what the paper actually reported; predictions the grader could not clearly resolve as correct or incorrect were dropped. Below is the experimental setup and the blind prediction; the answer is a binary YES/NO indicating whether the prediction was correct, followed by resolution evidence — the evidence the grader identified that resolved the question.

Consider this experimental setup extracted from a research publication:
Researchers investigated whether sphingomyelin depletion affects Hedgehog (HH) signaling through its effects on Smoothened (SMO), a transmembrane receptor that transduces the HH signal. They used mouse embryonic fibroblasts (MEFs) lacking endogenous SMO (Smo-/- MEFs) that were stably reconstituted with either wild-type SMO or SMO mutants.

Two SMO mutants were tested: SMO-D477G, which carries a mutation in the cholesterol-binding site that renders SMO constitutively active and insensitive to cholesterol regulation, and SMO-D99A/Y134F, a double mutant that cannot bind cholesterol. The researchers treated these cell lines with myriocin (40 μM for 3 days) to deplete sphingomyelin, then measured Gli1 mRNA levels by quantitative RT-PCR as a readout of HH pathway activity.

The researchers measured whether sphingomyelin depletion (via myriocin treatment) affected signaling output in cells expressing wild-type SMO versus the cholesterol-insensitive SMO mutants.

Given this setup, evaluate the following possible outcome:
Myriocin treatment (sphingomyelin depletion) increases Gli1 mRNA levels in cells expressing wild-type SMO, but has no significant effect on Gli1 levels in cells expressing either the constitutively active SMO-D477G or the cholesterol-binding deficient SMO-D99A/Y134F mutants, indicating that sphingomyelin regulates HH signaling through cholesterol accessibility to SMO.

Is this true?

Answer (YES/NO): NO